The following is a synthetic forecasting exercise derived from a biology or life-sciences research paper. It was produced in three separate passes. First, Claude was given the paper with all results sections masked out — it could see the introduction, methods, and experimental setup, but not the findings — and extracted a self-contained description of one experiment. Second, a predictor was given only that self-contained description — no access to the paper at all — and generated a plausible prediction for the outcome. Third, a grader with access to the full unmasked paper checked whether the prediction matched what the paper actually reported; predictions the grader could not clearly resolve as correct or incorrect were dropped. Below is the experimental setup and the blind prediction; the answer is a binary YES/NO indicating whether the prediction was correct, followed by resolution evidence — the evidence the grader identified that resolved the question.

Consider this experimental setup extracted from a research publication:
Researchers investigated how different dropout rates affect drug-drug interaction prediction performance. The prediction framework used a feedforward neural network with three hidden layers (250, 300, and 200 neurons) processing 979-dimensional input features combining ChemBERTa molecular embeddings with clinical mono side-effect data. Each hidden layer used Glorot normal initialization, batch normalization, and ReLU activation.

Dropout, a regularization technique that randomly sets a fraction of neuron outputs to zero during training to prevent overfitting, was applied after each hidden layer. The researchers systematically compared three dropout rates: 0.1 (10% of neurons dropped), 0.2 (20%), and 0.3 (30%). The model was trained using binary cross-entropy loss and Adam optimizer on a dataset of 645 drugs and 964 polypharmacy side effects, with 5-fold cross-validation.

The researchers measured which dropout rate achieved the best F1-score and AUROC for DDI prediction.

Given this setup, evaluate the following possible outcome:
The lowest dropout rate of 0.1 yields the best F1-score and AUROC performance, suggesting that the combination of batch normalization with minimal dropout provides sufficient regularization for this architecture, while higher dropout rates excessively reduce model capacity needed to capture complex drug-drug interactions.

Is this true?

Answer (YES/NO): NO